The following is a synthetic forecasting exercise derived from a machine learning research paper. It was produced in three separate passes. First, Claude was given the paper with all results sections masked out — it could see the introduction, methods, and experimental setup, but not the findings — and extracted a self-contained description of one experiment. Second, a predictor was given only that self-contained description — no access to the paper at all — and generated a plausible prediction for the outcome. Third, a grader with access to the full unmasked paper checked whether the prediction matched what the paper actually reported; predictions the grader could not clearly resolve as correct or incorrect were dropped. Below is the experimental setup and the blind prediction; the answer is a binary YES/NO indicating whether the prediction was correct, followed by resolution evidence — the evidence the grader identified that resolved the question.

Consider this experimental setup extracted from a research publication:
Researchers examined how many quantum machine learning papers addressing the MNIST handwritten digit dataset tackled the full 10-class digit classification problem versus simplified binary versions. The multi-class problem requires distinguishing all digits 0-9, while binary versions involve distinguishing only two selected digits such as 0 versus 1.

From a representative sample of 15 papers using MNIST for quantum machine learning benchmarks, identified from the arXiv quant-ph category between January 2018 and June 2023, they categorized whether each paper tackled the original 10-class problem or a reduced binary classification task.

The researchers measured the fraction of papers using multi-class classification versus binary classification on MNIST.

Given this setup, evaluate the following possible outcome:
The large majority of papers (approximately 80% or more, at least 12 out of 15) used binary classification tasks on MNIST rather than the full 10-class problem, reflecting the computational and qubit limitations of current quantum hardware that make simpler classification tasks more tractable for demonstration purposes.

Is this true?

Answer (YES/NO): NO